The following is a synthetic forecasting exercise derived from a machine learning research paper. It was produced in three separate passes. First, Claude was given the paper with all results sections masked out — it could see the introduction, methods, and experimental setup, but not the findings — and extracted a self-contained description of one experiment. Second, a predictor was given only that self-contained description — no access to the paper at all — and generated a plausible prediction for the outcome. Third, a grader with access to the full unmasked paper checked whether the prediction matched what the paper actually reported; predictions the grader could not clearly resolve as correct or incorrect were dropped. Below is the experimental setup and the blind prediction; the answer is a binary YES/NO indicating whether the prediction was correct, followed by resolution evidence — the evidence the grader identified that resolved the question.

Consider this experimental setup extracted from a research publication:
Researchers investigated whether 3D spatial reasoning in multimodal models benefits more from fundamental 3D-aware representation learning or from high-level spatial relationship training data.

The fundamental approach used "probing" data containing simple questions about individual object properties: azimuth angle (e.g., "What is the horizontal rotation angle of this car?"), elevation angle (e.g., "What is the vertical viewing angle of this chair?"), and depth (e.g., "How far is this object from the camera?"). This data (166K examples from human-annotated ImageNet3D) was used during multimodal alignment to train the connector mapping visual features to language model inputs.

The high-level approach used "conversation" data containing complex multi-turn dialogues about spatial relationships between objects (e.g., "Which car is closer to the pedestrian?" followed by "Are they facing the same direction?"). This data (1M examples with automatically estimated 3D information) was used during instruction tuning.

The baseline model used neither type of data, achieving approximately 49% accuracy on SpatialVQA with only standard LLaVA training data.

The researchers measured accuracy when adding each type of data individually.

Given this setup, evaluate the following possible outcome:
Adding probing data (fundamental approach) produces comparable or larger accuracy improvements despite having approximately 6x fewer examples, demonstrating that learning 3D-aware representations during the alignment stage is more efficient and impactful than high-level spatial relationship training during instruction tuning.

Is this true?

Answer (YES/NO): NO